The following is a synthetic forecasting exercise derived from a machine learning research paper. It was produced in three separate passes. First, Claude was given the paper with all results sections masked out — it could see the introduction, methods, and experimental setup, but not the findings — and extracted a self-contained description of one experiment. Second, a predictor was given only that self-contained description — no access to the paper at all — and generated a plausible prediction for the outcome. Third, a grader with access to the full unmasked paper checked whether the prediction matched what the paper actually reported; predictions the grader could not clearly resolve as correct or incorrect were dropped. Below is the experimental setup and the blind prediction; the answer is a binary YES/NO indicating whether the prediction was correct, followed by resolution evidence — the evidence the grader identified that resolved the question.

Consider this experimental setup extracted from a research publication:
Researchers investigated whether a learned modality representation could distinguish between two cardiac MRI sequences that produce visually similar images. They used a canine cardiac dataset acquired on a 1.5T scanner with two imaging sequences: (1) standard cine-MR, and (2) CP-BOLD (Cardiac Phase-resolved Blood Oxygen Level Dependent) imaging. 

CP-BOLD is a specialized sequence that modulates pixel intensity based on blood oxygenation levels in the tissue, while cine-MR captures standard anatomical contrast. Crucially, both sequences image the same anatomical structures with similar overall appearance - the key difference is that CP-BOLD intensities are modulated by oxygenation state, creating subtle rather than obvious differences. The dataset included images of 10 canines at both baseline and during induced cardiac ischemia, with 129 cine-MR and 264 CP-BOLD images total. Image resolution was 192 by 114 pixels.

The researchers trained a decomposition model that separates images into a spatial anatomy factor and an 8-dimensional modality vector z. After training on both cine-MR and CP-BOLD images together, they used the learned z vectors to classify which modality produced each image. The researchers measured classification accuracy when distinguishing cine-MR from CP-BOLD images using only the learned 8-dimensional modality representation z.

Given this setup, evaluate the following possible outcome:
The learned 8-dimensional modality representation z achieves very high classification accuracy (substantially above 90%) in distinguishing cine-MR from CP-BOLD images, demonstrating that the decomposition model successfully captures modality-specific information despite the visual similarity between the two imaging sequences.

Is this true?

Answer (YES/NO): YES